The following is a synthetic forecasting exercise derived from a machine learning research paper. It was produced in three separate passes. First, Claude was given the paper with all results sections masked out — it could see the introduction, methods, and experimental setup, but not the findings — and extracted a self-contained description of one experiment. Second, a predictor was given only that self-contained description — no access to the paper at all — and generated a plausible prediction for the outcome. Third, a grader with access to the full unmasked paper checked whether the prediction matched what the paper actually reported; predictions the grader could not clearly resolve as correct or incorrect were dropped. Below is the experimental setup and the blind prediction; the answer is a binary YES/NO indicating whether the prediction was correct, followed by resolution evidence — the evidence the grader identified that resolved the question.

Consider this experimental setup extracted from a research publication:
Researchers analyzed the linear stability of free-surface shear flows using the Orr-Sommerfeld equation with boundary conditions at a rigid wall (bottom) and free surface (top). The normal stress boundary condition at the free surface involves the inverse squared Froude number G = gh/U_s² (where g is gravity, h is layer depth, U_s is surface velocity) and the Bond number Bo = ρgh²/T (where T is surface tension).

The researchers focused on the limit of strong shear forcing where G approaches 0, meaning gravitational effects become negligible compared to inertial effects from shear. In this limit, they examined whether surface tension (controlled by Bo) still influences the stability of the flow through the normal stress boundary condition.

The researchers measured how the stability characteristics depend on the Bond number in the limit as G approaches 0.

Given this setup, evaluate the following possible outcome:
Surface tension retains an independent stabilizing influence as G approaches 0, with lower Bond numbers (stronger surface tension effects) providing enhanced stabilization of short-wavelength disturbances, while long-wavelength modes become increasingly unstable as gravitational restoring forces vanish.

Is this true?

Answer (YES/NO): NO